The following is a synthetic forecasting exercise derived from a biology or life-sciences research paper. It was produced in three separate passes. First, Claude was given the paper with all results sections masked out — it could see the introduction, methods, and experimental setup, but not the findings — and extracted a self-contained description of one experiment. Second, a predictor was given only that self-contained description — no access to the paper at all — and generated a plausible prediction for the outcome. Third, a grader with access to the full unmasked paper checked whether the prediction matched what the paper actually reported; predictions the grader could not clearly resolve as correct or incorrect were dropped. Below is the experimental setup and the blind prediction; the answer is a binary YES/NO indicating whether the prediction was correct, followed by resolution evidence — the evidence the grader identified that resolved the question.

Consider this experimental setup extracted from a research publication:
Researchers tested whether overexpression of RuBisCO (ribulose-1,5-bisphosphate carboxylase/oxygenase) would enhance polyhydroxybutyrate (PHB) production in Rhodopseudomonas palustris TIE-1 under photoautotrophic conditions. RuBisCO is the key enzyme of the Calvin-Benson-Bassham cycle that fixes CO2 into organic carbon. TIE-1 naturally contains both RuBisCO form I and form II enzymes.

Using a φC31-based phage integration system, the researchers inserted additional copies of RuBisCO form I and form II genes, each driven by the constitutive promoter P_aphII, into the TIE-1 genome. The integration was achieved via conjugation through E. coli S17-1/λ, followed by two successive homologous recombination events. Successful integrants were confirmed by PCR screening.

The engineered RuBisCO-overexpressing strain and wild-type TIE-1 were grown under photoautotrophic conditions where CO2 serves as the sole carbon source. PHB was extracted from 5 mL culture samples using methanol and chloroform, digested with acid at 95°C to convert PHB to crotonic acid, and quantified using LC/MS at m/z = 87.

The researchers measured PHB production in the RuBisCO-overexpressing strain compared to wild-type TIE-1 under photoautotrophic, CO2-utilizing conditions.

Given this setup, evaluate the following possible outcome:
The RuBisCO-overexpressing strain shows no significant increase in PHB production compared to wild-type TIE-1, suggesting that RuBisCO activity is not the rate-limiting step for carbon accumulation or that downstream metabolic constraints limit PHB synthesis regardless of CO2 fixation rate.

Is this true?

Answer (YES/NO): NO